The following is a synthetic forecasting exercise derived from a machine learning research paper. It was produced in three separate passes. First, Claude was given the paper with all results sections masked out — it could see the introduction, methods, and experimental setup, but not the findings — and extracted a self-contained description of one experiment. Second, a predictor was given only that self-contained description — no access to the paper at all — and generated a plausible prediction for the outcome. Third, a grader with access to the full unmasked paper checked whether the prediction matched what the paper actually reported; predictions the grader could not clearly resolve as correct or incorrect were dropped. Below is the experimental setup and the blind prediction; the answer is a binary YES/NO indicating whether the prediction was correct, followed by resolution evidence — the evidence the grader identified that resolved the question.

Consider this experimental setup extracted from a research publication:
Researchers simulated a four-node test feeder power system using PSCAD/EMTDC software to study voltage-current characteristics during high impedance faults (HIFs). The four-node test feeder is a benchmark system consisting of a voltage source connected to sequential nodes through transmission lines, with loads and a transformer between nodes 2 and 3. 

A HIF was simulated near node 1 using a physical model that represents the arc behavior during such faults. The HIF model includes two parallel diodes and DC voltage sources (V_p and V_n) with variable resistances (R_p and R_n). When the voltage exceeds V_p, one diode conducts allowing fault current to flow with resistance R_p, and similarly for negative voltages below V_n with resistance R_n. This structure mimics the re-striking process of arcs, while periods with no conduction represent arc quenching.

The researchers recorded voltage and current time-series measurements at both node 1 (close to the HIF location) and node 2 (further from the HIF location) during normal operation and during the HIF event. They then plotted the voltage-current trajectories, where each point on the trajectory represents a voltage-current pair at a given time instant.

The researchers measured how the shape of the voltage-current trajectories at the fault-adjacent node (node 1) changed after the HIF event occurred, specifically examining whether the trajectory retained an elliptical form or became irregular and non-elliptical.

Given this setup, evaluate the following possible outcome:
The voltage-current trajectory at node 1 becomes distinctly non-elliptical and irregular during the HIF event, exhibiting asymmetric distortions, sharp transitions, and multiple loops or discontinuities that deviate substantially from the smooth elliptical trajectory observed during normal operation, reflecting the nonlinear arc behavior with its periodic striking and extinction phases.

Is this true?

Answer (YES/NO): NO